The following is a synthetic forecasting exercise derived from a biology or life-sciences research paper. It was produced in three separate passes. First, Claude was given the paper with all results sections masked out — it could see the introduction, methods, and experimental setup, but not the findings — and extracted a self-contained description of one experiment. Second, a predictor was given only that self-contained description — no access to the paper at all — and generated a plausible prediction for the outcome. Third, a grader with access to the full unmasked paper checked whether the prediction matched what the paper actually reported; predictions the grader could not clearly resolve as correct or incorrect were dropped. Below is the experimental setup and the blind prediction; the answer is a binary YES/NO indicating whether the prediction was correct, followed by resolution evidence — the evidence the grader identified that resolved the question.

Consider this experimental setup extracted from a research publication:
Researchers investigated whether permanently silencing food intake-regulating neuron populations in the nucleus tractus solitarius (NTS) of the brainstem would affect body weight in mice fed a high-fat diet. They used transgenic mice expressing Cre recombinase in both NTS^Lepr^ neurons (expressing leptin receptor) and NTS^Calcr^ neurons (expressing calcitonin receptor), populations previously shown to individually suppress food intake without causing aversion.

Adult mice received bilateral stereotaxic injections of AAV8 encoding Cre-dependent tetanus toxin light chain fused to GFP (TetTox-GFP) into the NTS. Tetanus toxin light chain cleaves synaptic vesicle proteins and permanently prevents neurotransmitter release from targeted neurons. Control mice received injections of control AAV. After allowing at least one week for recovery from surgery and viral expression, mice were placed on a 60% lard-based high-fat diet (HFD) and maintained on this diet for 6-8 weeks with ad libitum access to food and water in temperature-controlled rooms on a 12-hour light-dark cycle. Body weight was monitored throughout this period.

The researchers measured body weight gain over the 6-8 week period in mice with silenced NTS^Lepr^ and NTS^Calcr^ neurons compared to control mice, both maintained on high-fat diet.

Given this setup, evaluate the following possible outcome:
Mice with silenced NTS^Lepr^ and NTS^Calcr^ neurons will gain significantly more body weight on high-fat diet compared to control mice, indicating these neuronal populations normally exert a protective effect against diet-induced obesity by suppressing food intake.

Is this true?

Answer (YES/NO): YES